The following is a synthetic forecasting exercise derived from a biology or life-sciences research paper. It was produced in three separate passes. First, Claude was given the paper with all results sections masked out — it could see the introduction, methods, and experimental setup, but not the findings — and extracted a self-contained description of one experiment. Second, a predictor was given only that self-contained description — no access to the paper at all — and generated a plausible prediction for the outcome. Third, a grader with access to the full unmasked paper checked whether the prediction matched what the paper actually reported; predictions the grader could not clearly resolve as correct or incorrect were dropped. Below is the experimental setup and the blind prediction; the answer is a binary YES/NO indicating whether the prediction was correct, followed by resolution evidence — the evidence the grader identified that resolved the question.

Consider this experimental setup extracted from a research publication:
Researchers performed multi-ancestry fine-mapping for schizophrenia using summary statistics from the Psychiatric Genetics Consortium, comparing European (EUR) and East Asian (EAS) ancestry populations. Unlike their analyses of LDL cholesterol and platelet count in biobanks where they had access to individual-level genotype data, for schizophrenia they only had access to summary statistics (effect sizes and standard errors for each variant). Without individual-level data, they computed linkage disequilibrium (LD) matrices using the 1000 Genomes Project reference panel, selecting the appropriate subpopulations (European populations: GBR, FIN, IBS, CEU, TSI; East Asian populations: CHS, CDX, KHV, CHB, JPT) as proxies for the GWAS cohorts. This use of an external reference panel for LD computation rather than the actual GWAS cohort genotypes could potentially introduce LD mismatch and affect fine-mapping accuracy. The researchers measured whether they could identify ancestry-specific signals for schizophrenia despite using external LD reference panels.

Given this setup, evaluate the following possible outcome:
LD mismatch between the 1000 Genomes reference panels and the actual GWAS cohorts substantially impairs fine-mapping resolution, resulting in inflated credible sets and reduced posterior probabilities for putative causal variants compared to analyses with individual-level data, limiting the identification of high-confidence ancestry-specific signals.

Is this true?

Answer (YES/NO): NO